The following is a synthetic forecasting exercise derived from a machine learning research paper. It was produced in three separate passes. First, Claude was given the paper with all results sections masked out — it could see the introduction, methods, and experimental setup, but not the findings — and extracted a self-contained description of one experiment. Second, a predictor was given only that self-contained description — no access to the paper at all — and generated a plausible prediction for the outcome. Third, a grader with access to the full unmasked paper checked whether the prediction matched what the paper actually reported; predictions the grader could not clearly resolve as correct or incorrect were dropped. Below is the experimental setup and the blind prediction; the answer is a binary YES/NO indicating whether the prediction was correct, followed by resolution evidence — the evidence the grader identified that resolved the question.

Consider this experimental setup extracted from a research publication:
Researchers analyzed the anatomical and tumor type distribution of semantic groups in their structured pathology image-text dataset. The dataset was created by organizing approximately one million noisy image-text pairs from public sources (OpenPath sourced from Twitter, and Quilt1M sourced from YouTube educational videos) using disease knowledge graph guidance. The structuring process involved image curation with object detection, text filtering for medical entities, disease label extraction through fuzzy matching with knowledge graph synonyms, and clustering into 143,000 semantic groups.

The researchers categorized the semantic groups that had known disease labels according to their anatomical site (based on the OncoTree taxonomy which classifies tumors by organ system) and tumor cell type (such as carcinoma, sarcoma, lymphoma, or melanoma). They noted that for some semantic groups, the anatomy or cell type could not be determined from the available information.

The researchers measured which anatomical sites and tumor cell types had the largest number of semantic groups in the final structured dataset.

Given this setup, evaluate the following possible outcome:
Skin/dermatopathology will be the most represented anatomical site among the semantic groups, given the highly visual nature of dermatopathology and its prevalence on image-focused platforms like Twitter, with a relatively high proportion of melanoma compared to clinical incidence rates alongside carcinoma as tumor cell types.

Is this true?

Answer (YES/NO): YES